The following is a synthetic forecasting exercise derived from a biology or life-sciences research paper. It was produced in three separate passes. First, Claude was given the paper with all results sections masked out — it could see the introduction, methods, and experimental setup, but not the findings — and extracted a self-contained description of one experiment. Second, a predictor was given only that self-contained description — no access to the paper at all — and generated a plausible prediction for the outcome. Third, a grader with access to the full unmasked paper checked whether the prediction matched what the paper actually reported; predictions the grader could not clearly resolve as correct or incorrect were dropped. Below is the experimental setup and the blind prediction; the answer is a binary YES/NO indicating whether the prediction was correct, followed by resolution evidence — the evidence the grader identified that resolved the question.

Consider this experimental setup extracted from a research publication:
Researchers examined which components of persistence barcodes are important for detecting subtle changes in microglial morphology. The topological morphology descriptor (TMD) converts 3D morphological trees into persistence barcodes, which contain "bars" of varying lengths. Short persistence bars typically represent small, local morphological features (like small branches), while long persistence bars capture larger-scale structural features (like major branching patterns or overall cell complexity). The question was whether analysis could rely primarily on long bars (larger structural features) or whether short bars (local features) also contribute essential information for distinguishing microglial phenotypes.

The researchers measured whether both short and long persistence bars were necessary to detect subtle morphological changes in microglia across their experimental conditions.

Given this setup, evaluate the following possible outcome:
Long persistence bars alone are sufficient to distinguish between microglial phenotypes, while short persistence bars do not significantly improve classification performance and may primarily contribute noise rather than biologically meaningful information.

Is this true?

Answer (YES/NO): NO